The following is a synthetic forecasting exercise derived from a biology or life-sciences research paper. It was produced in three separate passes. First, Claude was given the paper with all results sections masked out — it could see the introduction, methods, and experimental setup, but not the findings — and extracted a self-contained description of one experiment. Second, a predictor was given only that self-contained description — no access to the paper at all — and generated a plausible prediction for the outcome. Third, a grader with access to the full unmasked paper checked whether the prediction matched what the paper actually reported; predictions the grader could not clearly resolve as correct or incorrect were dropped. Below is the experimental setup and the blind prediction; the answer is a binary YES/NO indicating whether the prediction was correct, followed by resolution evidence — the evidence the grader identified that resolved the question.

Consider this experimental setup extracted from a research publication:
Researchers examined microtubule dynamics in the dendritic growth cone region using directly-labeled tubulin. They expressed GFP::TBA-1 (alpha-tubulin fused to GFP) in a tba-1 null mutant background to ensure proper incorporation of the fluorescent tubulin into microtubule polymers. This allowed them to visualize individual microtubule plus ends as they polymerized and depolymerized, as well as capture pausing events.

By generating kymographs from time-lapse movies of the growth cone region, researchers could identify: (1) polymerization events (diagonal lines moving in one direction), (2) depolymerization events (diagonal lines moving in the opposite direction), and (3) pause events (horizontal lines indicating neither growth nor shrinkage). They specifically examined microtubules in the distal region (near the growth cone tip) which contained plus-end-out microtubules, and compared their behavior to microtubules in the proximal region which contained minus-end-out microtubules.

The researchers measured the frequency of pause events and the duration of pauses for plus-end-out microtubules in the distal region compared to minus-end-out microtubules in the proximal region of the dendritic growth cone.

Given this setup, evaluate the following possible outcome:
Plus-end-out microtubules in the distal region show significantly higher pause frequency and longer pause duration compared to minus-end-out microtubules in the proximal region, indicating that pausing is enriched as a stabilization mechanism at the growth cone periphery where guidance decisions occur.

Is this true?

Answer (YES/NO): YES